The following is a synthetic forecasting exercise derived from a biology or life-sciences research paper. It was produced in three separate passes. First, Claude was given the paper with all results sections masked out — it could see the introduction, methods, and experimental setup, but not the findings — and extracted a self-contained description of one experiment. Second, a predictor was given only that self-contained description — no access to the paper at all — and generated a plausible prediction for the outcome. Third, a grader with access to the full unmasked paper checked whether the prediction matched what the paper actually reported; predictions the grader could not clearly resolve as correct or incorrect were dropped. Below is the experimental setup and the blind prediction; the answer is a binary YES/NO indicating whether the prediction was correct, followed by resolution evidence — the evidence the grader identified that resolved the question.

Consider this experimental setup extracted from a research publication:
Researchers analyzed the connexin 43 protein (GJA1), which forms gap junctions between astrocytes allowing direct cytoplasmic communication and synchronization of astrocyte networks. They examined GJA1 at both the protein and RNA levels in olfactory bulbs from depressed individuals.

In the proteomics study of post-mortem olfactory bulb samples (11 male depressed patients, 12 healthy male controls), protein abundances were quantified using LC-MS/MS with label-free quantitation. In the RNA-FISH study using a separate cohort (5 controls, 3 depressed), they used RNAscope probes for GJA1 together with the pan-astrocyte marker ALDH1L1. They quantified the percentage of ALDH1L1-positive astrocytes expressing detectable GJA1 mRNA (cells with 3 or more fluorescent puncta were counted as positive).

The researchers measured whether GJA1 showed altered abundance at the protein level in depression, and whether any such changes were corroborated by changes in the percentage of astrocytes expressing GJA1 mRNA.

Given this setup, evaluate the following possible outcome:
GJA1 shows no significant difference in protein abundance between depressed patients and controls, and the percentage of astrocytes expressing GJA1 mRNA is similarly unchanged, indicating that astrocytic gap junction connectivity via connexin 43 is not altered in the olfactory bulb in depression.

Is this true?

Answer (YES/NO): NO